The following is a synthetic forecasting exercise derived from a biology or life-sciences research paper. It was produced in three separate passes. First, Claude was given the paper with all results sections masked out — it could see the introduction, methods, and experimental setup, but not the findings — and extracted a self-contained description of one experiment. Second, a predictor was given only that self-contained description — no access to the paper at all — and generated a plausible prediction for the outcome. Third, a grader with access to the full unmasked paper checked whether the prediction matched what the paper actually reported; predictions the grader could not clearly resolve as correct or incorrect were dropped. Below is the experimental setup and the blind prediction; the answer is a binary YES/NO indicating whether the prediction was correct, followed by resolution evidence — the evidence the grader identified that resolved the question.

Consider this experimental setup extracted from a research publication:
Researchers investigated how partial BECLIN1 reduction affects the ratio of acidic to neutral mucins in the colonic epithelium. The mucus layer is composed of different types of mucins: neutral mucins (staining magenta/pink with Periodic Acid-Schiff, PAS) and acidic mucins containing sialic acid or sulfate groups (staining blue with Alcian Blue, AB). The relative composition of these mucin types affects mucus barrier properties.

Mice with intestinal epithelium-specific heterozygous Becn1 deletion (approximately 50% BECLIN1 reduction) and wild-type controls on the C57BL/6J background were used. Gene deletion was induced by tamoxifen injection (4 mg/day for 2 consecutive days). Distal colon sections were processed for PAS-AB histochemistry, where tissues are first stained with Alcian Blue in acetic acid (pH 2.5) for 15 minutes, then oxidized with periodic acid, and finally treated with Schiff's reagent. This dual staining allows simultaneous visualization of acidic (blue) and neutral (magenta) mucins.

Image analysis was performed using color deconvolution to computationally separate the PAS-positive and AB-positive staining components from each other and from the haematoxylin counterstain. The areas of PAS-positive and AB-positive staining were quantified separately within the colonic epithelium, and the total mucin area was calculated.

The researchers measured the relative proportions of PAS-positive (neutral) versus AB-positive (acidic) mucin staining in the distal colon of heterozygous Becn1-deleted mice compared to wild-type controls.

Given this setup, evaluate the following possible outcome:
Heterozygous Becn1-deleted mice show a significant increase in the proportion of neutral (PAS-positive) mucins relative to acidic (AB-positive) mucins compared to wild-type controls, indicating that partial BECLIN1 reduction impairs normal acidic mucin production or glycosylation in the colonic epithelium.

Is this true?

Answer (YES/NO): NO